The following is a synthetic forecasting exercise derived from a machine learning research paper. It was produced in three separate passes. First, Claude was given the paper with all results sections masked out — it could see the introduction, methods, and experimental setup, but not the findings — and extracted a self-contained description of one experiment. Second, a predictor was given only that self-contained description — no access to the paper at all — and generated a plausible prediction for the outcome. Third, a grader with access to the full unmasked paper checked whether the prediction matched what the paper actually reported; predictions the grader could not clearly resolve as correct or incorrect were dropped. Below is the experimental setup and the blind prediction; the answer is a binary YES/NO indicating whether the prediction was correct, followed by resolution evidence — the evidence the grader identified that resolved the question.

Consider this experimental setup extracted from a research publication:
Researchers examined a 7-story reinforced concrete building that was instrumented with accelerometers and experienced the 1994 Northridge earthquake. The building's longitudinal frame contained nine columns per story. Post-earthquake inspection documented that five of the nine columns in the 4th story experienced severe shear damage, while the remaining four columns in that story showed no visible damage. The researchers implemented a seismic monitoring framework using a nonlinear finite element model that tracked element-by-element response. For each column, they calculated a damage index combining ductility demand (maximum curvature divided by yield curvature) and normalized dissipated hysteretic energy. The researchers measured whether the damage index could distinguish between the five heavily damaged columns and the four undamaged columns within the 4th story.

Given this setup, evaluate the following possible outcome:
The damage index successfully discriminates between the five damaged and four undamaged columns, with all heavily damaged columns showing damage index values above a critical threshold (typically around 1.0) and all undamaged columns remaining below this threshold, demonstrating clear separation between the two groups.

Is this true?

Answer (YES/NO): YES